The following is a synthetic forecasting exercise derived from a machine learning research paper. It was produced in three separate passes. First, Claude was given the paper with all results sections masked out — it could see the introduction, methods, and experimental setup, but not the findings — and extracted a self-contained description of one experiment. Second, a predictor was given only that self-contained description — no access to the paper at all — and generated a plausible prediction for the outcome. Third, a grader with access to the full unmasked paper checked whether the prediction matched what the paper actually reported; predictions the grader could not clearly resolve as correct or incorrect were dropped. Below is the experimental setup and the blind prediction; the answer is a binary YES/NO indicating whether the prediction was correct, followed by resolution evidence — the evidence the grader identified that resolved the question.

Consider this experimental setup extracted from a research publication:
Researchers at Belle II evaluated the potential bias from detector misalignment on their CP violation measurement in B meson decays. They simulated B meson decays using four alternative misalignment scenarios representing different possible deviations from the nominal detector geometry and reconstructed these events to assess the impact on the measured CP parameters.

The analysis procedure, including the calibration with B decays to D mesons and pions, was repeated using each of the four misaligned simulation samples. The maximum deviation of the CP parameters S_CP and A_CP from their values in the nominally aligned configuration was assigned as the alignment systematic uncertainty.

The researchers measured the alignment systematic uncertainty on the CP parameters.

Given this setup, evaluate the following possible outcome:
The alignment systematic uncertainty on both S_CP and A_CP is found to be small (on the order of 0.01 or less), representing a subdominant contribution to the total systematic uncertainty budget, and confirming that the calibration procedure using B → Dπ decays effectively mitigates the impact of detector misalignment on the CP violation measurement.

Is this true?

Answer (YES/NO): YES